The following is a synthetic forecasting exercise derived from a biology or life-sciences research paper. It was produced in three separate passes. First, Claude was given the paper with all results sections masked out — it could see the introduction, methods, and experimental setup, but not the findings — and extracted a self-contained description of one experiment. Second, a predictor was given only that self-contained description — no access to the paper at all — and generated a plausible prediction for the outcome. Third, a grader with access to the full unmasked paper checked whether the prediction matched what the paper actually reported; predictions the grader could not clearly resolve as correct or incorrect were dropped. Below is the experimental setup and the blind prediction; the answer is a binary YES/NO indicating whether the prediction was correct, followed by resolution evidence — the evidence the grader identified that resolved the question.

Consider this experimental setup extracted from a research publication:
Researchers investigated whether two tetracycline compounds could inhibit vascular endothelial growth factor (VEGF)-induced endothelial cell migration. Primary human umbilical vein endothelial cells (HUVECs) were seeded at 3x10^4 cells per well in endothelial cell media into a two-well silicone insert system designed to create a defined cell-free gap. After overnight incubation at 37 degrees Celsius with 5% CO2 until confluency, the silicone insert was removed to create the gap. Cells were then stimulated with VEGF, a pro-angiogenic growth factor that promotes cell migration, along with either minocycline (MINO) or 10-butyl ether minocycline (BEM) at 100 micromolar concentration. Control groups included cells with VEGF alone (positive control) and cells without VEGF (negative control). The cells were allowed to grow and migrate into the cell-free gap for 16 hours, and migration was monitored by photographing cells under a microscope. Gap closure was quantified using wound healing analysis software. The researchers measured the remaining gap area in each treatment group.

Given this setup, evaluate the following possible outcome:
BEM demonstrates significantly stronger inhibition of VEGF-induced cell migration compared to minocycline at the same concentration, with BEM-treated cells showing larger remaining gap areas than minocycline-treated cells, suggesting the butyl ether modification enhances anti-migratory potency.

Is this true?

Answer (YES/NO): NO